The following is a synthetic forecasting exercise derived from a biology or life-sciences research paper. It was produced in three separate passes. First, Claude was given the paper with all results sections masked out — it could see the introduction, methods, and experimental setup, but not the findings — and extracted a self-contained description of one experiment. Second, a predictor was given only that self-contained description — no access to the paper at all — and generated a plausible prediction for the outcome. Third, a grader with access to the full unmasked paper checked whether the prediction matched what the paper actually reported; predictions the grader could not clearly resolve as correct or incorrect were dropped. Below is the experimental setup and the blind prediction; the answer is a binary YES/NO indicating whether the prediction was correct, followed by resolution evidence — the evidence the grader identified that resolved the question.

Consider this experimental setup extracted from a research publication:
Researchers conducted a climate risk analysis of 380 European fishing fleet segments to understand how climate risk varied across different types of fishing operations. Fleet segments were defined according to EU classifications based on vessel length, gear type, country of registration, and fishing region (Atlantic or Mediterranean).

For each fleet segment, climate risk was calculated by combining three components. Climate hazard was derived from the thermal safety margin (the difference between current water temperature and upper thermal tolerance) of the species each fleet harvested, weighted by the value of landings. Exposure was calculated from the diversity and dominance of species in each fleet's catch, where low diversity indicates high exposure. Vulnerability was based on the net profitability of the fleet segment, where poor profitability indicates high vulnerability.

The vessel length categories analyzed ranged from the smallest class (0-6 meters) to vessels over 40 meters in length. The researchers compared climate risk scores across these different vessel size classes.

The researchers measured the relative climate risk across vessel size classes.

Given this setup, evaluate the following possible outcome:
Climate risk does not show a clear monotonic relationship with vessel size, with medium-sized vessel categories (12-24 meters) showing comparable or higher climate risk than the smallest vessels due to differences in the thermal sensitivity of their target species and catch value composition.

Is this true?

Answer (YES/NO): NO